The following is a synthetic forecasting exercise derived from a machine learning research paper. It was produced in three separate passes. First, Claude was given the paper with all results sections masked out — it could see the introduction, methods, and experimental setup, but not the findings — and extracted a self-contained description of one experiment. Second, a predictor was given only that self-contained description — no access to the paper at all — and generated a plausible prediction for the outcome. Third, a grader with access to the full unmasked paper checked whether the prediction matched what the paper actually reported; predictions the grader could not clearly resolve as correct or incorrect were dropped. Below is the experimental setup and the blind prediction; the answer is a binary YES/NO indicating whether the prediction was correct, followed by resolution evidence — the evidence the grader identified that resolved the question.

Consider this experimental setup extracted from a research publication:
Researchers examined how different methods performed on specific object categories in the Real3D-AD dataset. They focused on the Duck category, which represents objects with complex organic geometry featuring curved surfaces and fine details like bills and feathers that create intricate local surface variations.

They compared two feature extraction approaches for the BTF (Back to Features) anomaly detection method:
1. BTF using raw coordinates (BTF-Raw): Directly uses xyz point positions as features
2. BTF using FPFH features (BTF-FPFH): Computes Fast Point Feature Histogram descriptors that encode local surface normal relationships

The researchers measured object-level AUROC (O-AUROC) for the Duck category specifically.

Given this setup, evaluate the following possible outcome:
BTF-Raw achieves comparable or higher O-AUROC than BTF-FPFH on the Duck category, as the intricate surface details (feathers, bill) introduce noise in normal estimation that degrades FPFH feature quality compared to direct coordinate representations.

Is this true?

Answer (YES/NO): YES